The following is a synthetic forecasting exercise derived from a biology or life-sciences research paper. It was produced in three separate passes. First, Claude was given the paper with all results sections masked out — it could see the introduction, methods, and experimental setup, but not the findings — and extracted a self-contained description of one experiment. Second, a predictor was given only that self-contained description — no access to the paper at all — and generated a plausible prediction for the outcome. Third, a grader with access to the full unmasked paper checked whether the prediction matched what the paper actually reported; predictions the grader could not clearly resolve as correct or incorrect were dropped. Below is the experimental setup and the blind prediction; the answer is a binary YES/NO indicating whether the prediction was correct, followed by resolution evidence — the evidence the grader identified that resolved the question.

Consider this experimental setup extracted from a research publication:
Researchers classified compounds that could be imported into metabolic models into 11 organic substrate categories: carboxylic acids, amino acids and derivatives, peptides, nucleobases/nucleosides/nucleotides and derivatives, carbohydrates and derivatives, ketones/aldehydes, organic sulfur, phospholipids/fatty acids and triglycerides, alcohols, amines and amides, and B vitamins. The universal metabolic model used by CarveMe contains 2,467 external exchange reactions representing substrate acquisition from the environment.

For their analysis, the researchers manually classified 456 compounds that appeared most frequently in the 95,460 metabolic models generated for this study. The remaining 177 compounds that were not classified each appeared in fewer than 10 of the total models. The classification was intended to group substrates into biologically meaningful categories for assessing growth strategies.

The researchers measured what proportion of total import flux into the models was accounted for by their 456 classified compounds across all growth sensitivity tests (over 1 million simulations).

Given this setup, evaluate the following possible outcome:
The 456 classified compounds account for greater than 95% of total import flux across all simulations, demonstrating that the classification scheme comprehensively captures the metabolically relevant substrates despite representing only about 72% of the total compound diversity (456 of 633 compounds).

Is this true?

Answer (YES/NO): NO